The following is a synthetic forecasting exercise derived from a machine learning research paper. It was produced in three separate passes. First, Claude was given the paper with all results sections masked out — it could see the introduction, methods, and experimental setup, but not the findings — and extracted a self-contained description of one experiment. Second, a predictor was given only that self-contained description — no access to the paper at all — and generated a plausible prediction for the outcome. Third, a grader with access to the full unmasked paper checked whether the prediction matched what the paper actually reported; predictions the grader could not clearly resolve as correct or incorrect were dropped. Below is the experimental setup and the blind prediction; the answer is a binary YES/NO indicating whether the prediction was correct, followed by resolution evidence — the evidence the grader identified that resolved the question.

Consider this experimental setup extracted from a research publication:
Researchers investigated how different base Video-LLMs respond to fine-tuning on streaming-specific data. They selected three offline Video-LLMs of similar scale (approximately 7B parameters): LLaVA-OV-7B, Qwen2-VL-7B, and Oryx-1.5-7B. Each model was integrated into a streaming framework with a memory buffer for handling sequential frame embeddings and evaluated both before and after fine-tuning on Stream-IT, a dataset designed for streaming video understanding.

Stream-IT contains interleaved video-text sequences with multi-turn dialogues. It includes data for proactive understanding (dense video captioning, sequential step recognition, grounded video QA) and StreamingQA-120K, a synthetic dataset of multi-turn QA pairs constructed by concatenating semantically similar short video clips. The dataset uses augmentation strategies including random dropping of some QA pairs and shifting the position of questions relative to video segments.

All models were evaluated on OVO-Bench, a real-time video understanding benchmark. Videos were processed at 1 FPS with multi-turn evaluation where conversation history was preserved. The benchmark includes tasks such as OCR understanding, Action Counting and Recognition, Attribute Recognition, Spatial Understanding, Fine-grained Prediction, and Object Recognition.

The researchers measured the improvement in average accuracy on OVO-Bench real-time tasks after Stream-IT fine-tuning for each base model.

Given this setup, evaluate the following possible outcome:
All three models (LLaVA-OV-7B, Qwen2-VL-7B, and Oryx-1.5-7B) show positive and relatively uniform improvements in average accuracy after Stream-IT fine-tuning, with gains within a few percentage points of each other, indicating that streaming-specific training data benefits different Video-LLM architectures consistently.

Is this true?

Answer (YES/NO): NO